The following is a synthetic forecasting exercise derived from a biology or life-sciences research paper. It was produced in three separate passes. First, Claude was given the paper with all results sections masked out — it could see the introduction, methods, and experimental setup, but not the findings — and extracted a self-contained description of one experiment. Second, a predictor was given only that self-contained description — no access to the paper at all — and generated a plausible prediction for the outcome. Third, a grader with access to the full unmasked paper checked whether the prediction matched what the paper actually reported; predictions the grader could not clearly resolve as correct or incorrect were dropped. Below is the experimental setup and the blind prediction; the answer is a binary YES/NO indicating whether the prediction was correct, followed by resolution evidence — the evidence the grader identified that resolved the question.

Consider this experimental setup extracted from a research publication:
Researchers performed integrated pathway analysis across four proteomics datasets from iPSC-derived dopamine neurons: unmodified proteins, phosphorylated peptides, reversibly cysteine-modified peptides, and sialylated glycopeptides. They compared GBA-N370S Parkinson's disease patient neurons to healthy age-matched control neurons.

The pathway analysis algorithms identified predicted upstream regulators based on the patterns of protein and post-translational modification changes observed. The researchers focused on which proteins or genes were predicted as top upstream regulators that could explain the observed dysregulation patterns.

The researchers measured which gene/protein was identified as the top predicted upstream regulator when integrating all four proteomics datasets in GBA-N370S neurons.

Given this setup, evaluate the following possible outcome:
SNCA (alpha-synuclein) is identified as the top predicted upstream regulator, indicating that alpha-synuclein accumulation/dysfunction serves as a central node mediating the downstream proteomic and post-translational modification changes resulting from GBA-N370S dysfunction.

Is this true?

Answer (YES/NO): NO